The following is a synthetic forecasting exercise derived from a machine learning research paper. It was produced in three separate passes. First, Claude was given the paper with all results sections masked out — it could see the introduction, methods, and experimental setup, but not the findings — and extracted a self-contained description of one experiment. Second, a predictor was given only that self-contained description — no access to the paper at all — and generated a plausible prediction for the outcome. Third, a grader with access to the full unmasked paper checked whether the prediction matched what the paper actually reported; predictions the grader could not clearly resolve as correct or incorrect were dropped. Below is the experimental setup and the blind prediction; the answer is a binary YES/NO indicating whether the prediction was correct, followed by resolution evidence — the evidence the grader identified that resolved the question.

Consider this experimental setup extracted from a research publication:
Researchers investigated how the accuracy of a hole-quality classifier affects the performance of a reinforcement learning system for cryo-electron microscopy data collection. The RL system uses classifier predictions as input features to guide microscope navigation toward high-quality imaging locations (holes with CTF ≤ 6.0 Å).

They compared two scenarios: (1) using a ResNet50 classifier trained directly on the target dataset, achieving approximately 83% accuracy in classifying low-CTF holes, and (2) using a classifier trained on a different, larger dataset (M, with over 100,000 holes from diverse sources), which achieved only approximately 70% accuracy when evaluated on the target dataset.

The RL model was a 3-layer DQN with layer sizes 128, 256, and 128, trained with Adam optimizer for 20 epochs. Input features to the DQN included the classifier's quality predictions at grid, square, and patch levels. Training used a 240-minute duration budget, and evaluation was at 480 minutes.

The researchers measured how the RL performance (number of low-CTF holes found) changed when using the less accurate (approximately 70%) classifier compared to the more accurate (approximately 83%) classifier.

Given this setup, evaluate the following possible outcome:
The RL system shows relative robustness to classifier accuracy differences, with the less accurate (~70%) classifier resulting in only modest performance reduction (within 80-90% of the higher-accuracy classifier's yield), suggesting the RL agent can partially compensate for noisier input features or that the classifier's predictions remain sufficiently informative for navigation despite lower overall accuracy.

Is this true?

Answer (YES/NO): NO